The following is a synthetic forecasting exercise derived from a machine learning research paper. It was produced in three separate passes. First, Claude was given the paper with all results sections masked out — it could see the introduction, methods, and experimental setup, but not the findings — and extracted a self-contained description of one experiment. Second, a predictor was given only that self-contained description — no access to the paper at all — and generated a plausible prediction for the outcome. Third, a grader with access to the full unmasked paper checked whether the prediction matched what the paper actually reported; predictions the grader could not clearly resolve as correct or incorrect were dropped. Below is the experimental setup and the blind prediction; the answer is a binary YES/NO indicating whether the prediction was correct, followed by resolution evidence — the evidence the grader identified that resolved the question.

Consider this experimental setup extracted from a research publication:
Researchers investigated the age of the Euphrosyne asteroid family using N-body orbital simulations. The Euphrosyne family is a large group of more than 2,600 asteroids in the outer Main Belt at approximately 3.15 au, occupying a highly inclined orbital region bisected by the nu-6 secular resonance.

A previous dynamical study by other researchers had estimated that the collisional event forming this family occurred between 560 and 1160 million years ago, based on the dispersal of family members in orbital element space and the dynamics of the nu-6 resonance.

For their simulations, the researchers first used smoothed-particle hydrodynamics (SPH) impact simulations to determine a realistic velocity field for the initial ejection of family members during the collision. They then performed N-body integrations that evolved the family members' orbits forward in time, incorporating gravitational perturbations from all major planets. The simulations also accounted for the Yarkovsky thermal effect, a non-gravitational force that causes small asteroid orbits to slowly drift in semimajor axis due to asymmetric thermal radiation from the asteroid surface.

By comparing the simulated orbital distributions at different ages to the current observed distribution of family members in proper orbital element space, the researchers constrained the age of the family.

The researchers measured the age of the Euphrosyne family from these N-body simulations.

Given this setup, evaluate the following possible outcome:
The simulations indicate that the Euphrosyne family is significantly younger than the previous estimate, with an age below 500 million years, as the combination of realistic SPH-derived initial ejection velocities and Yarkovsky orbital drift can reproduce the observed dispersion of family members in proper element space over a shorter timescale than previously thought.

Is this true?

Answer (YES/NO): YES